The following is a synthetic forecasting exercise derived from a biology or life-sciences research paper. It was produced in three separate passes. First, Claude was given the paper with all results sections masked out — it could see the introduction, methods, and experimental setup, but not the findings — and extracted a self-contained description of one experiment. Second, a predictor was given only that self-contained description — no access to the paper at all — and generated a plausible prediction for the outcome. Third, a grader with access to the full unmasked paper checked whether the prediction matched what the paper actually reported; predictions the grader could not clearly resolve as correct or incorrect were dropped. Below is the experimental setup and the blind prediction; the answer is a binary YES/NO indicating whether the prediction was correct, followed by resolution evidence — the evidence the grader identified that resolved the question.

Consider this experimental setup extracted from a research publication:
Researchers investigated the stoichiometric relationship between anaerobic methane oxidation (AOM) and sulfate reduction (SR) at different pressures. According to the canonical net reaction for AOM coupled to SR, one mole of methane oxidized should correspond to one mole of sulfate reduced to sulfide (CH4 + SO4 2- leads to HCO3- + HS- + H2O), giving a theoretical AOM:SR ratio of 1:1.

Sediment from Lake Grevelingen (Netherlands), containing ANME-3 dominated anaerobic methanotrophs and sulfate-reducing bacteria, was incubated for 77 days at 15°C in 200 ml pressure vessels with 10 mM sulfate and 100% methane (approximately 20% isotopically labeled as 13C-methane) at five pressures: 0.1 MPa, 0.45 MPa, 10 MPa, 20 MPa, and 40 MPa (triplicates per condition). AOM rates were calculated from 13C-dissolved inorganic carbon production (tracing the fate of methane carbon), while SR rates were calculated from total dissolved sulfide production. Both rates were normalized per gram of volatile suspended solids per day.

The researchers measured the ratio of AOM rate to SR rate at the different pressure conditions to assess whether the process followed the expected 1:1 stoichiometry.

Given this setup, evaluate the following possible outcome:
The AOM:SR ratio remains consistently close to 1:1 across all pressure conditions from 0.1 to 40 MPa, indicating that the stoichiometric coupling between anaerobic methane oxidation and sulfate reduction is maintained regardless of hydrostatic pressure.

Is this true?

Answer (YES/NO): NO